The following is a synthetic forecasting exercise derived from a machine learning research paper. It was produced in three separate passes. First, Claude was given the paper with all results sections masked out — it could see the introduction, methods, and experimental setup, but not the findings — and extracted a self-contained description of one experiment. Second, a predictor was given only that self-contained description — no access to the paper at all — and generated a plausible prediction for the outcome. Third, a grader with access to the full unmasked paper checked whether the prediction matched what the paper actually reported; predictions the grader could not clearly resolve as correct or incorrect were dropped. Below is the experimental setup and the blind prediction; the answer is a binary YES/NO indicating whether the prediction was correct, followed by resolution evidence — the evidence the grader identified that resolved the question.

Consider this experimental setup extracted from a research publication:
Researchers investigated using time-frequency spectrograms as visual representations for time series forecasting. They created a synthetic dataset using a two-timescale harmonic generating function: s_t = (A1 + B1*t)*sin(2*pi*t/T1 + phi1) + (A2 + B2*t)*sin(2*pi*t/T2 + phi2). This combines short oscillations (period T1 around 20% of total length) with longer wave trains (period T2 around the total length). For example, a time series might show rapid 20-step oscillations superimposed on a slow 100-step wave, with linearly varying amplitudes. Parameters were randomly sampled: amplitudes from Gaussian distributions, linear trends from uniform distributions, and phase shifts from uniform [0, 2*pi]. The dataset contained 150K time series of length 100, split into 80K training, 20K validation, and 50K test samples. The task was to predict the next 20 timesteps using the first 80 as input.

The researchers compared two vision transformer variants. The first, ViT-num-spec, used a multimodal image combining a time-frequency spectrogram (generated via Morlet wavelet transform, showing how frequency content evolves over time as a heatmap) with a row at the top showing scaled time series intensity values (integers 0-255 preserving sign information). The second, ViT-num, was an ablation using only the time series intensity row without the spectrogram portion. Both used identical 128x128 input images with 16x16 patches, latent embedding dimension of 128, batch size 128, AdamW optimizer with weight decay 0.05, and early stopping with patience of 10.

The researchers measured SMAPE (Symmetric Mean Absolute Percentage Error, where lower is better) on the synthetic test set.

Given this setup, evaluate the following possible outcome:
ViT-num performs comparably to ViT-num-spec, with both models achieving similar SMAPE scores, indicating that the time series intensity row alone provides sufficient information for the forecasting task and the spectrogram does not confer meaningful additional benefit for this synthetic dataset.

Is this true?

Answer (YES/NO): NO